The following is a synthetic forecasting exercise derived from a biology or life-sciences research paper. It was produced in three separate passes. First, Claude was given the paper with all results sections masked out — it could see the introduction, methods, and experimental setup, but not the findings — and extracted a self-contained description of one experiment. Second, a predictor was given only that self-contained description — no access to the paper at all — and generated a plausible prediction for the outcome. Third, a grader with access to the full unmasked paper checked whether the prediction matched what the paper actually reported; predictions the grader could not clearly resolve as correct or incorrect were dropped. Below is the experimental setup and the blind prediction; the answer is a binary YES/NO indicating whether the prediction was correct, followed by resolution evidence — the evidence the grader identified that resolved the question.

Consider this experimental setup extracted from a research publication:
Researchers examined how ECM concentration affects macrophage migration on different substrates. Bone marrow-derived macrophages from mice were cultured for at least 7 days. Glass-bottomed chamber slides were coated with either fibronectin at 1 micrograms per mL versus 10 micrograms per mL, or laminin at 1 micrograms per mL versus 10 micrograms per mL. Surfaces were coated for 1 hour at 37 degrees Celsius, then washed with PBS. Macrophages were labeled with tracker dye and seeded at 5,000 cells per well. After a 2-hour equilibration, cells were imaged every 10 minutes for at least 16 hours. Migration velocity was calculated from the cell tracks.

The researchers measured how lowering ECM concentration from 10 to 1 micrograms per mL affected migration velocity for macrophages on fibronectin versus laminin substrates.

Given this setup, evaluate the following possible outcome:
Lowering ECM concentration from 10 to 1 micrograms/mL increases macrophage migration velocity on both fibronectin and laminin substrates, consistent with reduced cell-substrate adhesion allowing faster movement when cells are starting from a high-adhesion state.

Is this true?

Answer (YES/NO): NO